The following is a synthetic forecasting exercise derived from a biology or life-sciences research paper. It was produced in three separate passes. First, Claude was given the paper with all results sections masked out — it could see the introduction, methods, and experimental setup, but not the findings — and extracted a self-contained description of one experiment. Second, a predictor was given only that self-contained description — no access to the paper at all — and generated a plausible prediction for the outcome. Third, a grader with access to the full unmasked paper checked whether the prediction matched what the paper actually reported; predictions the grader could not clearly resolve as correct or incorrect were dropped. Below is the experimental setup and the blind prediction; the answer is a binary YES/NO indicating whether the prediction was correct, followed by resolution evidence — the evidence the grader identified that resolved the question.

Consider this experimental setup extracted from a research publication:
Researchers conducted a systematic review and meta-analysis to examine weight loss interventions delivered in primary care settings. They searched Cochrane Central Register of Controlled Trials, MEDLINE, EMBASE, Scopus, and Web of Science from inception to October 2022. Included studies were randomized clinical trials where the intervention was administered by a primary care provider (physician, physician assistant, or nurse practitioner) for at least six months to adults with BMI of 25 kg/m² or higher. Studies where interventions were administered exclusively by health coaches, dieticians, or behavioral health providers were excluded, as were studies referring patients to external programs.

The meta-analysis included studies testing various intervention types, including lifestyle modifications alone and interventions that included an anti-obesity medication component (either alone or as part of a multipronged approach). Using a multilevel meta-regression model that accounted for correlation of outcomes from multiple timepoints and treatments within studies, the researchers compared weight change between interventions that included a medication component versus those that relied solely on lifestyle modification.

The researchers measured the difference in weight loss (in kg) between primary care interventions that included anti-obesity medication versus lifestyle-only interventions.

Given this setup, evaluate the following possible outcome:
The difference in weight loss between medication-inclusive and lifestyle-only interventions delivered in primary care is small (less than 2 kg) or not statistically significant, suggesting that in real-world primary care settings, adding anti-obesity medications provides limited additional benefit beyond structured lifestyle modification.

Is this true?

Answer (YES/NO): NO